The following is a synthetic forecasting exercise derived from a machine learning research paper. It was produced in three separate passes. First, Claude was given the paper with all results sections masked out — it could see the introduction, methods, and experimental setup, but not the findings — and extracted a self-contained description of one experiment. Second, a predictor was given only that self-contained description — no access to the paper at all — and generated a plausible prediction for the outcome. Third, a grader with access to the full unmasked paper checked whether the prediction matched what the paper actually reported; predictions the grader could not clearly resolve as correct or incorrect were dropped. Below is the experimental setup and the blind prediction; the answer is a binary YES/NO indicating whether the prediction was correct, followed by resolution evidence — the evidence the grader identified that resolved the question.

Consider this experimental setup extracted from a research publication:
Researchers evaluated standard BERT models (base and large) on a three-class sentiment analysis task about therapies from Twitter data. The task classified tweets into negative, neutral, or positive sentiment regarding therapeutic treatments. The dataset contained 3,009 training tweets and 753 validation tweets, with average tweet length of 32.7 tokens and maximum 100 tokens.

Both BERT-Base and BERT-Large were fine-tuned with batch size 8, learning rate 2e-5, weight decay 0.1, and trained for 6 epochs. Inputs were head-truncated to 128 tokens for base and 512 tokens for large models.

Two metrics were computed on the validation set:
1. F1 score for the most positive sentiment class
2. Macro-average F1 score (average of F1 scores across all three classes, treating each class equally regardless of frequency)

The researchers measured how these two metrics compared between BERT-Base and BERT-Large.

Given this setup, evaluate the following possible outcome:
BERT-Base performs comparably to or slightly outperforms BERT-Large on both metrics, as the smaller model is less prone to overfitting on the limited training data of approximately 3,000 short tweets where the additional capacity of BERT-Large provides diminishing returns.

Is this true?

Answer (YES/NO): NO